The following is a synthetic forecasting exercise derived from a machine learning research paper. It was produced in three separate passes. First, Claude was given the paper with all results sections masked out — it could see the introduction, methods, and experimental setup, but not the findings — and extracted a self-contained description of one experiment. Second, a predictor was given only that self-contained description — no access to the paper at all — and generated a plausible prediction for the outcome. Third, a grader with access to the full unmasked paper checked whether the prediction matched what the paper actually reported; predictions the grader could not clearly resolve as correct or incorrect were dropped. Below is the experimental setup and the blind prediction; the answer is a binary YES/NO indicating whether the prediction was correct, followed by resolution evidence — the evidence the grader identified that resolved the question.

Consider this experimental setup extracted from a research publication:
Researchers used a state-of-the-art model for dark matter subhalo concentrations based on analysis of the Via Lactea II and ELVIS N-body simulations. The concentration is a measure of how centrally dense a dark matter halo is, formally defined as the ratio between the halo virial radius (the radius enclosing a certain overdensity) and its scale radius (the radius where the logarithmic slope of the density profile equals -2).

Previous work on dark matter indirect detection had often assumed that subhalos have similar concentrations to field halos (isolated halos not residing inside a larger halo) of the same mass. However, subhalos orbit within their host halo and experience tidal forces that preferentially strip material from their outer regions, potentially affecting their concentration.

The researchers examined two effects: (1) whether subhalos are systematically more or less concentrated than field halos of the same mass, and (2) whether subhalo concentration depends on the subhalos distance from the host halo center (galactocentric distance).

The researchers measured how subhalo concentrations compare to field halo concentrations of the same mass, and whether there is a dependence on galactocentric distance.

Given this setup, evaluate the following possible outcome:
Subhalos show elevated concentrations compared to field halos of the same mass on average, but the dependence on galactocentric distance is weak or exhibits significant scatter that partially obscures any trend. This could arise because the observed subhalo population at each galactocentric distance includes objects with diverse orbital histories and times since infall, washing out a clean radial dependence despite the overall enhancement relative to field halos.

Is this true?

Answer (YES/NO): NO